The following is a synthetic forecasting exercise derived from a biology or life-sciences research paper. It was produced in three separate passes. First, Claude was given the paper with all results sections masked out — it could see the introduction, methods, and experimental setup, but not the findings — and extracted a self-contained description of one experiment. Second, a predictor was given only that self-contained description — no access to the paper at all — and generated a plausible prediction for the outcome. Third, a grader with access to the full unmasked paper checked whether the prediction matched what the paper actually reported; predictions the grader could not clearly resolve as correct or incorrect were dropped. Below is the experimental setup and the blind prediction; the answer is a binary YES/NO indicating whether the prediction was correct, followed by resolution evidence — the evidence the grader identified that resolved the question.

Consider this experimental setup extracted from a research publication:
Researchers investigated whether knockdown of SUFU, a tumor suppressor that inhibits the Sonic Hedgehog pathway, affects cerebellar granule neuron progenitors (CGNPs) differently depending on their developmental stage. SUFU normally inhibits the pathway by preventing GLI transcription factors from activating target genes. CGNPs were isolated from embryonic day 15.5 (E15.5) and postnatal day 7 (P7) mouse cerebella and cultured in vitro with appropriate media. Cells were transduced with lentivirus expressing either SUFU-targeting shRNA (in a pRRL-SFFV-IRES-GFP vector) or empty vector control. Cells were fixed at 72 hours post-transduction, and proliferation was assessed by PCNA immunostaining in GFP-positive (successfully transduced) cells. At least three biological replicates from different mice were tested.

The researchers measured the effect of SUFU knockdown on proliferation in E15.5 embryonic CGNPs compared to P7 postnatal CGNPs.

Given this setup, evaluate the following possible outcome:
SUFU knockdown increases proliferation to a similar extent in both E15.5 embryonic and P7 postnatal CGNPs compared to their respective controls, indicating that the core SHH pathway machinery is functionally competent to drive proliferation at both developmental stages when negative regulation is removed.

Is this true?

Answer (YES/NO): YES